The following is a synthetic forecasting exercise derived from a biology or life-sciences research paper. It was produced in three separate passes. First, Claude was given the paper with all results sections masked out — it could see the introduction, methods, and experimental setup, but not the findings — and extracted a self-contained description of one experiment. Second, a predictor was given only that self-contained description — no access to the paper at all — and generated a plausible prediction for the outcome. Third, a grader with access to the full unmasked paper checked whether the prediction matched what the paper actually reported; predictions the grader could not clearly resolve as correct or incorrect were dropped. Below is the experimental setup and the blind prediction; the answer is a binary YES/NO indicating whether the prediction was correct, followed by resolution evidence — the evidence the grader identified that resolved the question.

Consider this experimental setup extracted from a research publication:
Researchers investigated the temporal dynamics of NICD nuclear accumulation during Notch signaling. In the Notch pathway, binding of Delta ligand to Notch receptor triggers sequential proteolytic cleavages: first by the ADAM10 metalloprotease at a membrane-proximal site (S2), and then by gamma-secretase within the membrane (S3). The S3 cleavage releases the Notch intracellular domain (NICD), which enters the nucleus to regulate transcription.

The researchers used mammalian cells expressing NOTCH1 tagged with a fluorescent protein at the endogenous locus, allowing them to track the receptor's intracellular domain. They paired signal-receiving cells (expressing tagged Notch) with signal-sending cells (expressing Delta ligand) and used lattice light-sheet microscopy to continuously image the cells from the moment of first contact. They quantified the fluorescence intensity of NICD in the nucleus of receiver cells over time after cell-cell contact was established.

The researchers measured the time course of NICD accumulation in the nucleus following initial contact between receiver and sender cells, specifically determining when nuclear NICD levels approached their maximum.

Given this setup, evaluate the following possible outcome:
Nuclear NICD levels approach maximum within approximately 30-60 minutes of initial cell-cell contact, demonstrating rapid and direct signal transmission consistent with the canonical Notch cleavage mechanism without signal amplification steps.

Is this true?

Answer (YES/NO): YES